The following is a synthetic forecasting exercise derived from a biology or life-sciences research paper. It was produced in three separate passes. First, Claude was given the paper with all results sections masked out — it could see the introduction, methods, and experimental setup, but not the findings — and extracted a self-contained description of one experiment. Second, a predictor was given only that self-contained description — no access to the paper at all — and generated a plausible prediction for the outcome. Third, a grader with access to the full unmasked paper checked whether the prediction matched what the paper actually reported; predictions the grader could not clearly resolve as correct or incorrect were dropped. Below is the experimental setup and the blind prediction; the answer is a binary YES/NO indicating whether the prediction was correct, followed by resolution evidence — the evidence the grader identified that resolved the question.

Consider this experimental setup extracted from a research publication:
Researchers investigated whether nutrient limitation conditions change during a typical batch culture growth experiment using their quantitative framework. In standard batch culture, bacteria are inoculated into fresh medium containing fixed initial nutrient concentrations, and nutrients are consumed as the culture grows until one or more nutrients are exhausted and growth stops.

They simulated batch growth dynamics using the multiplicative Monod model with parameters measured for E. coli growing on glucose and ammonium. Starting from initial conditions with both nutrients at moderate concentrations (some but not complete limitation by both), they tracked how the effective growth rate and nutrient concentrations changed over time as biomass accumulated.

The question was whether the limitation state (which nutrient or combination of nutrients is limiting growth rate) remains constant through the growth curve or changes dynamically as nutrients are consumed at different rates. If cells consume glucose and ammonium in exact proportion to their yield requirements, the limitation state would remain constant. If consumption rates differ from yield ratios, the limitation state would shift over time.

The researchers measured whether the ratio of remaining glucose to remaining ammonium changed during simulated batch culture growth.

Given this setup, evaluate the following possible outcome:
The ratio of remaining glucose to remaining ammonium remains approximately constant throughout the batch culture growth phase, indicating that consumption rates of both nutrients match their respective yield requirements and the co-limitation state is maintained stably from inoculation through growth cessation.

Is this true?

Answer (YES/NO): NO